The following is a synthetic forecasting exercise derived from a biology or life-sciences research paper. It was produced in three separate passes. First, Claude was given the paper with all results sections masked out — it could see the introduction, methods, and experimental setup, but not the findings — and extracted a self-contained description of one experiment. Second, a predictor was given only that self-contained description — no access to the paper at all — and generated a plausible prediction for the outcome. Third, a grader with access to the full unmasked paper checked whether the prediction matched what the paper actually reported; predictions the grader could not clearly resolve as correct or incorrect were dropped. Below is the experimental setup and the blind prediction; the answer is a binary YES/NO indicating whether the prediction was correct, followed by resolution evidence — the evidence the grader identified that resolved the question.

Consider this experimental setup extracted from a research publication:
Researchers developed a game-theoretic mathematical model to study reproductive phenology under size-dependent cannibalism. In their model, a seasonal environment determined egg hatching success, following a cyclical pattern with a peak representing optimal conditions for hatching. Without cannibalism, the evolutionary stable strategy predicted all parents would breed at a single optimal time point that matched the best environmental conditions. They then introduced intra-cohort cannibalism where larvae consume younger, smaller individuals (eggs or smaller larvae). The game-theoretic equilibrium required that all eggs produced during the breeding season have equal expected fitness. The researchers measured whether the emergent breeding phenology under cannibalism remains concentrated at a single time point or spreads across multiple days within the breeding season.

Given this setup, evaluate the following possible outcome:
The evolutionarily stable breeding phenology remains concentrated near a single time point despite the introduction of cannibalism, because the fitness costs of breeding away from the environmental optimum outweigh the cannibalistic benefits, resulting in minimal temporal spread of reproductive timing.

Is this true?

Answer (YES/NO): NO